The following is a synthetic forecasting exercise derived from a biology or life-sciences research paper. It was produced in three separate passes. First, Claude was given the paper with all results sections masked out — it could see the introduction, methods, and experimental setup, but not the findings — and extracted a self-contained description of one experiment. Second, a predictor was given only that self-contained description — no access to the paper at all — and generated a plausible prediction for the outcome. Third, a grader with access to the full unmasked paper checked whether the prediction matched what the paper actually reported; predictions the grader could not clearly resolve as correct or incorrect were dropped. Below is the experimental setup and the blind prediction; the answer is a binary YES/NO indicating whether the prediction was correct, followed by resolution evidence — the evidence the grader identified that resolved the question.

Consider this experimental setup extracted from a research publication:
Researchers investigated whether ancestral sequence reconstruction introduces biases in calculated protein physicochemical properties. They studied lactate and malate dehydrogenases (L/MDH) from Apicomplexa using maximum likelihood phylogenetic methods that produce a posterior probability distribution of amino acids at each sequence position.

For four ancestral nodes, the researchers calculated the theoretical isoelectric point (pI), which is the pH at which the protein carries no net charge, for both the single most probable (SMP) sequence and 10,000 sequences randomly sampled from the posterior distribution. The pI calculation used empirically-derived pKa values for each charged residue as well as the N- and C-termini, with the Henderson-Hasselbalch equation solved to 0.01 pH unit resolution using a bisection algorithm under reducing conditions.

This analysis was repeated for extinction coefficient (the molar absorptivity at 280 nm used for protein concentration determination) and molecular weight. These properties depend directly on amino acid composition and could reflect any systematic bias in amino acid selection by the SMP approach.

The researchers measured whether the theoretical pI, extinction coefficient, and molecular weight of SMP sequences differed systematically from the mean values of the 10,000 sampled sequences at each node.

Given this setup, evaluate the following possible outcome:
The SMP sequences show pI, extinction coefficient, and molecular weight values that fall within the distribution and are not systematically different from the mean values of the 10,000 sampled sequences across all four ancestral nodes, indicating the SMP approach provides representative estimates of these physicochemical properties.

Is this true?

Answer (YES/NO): NO